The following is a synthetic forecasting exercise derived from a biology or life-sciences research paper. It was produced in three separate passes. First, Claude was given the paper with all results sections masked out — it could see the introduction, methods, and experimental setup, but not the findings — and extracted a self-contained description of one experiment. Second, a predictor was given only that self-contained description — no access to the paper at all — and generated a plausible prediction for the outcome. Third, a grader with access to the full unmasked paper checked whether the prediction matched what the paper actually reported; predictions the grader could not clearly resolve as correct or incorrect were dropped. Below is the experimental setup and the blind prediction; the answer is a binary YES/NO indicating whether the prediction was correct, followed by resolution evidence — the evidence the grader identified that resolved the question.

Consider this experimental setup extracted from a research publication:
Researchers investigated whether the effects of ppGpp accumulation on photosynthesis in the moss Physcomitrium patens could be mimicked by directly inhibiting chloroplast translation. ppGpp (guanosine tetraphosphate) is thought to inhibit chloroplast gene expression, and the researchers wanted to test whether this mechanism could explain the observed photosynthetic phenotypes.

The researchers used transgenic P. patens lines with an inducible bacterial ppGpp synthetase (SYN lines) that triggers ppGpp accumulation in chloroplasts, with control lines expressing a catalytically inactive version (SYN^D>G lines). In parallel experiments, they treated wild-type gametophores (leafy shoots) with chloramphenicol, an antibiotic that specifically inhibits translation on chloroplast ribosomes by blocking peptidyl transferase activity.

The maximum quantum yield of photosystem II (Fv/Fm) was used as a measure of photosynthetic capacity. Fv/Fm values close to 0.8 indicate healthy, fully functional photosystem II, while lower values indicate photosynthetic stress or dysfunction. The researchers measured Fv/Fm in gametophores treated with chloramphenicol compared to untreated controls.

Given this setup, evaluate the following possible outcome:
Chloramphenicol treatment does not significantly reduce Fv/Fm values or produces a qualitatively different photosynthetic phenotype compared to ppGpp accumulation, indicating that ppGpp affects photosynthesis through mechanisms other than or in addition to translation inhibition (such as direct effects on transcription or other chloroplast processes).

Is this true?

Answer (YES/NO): NO